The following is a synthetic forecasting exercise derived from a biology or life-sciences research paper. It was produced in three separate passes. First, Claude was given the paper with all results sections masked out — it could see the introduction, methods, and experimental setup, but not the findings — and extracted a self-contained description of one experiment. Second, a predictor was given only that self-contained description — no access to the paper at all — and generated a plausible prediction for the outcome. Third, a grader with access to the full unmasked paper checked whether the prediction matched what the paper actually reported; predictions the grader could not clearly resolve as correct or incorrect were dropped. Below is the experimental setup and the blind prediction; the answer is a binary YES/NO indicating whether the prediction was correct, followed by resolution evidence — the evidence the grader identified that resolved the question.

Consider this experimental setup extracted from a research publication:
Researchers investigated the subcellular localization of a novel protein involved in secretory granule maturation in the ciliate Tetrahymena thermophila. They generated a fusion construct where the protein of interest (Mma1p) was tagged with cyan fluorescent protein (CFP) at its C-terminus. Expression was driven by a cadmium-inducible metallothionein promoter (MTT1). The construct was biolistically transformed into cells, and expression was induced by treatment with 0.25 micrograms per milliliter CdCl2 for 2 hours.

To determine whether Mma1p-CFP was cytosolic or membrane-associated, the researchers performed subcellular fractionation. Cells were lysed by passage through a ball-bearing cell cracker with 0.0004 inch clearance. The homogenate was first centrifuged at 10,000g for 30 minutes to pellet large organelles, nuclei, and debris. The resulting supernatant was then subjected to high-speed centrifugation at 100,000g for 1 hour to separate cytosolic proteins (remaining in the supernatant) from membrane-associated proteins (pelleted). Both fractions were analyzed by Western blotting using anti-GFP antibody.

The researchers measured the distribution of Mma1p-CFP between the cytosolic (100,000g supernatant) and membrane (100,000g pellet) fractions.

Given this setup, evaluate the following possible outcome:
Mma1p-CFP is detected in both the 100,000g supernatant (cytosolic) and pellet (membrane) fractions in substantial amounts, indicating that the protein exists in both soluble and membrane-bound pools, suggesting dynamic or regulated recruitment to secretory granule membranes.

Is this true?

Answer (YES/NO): NO